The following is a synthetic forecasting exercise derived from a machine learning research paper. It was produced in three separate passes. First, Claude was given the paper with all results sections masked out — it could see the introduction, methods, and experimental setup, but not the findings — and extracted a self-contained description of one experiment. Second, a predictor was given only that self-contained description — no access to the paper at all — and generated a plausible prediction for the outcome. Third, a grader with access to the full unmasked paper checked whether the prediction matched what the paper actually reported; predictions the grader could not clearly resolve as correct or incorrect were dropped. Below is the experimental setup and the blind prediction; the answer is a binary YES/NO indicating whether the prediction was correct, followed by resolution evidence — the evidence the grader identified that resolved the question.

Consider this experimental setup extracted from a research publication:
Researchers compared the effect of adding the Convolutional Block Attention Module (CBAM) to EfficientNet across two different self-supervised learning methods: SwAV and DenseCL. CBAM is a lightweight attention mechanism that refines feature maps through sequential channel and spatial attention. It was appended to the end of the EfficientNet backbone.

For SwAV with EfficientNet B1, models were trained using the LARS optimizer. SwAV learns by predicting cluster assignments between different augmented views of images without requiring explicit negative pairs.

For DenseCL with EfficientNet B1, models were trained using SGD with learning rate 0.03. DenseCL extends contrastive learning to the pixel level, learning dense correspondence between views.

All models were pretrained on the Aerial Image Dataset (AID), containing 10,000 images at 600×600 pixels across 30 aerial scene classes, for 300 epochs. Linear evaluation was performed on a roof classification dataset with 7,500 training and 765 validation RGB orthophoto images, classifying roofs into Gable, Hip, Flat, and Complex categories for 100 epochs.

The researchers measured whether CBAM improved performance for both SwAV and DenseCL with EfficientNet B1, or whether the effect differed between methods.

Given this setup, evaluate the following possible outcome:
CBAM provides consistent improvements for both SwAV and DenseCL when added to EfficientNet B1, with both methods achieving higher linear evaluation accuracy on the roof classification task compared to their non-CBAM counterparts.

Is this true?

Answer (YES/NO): NO